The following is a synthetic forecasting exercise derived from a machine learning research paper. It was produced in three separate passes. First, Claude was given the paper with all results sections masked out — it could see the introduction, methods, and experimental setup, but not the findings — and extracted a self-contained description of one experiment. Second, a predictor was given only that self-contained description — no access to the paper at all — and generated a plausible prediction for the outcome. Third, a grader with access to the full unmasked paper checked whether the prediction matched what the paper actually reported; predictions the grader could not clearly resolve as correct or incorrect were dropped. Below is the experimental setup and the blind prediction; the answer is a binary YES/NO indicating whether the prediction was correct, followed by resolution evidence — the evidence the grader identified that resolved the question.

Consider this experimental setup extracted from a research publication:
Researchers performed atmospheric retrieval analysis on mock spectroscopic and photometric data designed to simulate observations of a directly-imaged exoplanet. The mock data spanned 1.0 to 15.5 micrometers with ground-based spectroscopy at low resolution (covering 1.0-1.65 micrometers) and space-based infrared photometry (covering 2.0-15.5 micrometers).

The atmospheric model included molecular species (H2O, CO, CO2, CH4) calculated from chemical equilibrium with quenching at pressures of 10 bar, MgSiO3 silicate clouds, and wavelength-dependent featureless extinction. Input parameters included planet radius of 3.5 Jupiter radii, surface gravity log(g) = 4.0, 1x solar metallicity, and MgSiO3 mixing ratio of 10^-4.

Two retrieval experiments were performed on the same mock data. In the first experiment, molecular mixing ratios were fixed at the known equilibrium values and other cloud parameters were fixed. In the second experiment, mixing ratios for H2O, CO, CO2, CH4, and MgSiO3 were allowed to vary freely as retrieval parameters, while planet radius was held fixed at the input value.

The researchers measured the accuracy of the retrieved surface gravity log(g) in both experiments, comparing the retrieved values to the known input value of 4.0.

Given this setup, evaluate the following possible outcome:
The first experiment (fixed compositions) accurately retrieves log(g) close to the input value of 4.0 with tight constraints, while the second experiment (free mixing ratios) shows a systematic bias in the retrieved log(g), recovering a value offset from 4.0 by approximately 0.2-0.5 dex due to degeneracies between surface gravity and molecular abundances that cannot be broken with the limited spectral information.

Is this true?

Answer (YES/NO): NO